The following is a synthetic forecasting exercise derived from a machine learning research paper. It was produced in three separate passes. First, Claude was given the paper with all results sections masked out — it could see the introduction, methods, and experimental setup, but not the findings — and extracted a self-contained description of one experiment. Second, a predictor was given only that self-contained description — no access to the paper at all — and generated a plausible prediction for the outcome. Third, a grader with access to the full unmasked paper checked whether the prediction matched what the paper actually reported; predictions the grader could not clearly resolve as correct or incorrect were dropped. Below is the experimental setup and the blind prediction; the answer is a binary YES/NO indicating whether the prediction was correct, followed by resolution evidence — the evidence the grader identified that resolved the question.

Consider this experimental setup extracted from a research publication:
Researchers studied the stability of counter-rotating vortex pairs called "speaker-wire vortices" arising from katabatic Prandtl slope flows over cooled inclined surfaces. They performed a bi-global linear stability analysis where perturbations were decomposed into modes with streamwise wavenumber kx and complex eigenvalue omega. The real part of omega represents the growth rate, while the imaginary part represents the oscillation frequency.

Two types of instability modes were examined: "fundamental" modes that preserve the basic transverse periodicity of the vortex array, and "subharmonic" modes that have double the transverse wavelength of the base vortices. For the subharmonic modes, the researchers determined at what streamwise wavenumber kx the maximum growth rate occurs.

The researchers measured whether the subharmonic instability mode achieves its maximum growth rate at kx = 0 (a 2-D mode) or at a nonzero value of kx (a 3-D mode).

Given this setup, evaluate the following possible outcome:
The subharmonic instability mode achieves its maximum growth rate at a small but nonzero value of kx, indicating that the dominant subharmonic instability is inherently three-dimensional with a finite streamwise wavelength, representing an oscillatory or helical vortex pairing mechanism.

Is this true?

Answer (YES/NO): NO